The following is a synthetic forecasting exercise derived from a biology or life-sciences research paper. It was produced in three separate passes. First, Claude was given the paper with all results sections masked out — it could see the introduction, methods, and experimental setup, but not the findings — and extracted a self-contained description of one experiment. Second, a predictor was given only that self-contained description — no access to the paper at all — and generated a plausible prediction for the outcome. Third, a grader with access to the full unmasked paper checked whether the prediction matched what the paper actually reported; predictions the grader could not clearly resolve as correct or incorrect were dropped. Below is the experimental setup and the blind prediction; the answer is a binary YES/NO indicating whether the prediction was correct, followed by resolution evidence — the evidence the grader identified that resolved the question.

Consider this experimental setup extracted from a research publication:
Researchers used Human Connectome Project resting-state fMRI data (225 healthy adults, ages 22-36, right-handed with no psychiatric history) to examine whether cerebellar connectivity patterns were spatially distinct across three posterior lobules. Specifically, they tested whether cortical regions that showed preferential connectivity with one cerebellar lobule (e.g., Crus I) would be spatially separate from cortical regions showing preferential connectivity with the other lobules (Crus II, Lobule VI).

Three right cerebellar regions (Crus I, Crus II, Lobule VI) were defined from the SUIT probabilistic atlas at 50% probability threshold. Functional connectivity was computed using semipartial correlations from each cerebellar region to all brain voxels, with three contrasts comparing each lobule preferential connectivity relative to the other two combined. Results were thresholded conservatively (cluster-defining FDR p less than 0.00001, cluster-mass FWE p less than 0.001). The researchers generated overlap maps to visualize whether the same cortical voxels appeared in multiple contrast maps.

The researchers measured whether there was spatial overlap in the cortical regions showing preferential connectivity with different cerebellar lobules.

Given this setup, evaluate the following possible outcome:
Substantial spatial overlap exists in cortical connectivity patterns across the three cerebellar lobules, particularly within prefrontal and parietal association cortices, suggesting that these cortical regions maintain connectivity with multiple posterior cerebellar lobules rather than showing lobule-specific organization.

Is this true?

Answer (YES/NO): NO